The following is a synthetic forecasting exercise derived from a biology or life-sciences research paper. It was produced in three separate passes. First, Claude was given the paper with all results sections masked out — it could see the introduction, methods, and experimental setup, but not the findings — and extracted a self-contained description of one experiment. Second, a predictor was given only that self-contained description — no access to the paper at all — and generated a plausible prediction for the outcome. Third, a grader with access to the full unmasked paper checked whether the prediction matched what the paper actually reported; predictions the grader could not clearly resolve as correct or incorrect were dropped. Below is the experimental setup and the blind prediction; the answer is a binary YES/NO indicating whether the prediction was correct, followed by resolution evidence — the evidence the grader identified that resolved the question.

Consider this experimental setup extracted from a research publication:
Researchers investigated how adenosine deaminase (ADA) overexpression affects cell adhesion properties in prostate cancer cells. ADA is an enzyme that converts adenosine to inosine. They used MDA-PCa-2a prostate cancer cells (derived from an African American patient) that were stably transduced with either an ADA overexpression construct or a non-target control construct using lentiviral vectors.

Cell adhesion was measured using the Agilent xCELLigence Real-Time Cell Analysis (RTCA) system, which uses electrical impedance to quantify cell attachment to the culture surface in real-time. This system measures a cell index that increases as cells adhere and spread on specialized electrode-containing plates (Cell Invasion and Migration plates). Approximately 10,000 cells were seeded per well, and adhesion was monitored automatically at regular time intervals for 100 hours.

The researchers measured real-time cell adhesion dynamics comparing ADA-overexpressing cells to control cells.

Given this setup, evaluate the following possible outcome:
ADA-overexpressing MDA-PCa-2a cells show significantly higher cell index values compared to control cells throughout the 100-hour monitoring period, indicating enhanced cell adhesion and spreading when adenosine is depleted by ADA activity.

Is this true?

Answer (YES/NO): NO